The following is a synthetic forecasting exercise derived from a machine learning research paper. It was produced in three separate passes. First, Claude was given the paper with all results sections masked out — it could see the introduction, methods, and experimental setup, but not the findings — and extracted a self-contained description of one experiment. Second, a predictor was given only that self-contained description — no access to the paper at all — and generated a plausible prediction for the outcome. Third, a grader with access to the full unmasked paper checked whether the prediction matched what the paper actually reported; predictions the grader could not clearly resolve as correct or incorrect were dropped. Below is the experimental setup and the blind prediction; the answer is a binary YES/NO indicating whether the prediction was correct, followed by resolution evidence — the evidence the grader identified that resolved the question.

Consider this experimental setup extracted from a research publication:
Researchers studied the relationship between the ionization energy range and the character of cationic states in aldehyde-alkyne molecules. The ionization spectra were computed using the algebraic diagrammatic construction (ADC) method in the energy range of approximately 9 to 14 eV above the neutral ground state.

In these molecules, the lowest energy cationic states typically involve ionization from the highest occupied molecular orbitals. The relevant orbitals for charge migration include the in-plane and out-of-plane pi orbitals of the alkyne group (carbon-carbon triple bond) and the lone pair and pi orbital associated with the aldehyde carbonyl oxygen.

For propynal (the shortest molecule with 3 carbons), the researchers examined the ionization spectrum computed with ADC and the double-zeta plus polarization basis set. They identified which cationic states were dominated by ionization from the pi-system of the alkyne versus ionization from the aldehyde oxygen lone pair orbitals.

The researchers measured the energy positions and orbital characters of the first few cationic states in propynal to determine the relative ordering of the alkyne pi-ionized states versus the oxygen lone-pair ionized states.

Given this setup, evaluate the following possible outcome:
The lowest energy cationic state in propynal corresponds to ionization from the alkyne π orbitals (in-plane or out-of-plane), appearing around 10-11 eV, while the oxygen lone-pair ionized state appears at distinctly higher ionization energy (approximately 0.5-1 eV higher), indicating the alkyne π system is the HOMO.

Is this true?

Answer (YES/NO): NO